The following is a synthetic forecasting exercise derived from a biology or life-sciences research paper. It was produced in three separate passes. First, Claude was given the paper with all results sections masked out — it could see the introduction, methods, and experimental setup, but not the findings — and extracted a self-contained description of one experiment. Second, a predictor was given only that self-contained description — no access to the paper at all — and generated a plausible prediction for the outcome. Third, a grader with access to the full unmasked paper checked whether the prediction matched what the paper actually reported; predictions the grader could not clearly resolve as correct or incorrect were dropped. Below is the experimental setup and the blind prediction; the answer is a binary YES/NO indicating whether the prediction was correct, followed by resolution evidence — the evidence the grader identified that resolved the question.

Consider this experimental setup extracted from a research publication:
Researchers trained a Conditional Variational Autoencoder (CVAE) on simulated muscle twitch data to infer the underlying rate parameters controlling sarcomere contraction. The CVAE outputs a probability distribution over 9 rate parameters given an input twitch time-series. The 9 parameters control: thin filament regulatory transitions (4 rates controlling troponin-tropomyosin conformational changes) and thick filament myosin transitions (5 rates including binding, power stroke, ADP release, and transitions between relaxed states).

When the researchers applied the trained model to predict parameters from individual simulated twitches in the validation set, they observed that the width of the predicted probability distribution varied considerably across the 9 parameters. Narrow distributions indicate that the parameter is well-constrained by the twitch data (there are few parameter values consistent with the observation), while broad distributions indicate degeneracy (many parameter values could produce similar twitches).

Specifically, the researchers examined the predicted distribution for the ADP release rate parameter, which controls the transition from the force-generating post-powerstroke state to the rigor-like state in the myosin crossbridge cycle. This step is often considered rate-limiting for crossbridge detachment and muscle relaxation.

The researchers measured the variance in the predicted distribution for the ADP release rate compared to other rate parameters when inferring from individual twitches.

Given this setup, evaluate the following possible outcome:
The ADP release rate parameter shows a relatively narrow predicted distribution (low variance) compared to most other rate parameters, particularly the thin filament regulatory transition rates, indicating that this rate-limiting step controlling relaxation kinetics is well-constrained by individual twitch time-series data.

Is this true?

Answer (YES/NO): YES